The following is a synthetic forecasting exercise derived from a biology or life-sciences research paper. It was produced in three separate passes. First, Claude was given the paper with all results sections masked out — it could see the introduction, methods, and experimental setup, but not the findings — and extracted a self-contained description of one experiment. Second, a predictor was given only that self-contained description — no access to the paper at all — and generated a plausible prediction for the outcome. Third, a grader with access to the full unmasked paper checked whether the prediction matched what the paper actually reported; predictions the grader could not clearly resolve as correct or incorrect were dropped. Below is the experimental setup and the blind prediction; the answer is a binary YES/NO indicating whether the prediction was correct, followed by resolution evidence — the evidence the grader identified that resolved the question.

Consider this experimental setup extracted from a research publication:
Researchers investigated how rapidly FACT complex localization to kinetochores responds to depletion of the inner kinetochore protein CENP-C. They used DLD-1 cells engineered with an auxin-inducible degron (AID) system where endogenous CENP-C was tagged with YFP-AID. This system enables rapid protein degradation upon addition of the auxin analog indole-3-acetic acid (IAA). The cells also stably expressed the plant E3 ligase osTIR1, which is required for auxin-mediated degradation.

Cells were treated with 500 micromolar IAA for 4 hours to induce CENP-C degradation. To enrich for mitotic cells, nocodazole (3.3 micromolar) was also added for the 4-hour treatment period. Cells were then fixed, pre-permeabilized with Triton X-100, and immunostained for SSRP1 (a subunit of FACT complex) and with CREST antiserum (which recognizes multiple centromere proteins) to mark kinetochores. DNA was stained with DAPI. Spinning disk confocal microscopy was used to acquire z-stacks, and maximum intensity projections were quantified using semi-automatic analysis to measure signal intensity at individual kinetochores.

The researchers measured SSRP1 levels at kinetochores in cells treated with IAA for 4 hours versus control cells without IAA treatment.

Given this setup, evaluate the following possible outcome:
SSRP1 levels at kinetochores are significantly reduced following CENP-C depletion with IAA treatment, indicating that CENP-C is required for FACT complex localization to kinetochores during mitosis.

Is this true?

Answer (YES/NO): NO